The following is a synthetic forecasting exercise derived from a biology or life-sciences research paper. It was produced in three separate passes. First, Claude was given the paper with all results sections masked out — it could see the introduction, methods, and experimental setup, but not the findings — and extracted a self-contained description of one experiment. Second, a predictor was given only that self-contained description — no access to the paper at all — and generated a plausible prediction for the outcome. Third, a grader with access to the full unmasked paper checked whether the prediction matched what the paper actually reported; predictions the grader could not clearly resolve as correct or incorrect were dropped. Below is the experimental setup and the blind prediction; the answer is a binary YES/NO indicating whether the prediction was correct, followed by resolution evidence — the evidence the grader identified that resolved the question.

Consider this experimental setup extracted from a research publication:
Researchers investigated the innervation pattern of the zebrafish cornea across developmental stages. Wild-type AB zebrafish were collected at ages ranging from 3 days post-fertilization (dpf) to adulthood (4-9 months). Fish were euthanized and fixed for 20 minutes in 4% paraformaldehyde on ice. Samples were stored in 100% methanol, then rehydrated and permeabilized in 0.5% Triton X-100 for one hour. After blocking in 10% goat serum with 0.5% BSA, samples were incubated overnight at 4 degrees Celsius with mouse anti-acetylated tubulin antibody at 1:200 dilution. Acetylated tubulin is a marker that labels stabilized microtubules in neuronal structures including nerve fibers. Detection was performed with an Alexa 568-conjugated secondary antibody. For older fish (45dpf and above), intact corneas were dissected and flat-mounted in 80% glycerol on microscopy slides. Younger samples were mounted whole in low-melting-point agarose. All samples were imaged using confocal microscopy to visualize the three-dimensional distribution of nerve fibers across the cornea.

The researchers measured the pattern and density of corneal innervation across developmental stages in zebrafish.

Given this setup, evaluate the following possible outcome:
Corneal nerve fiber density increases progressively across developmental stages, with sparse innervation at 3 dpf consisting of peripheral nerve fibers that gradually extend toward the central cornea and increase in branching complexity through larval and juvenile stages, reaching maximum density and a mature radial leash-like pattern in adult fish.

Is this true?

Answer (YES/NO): NO